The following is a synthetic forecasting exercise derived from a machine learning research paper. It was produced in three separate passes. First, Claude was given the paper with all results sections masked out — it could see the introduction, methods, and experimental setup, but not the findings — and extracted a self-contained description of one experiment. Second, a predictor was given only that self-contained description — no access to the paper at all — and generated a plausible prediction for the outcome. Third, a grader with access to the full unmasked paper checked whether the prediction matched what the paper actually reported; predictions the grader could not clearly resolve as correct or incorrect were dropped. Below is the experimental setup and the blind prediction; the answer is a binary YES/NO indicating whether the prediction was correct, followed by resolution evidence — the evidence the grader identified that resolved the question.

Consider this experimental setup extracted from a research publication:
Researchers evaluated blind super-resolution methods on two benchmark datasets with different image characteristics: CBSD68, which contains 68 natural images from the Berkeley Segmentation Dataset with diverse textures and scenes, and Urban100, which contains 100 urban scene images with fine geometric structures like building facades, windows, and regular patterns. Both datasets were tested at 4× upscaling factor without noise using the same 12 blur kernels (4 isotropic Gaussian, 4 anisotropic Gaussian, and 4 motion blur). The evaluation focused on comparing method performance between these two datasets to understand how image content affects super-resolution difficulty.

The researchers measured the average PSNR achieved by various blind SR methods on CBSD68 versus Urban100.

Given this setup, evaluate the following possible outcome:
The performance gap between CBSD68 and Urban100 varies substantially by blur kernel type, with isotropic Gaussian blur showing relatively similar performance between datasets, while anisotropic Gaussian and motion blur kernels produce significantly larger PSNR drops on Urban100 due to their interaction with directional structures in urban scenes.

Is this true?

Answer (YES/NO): NO